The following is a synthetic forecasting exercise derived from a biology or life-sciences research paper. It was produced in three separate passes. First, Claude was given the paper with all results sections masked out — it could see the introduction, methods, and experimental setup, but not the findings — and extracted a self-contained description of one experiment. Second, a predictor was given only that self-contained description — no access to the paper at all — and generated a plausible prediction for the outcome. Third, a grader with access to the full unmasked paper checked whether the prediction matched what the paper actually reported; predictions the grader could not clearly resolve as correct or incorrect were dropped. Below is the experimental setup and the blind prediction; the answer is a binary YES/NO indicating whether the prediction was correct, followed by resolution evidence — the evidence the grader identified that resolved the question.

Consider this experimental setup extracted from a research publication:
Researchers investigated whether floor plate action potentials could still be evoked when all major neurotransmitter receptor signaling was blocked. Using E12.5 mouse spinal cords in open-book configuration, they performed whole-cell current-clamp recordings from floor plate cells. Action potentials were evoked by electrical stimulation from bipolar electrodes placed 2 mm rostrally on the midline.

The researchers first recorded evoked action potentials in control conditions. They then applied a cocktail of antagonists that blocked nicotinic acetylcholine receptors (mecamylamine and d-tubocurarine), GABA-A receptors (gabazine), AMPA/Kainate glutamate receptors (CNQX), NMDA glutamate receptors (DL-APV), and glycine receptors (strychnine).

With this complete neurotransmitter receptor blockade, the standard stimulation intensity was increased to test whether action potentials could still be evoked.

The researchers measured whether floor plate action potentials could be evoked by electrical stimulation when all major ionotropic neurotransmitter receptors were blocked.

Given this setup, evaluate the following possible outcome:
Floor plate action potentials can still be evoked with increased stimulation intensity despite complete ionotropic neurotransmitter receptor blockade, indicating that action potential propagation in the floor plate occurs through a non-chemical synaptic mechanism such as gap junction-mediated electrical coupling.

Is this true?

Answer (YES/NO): YES